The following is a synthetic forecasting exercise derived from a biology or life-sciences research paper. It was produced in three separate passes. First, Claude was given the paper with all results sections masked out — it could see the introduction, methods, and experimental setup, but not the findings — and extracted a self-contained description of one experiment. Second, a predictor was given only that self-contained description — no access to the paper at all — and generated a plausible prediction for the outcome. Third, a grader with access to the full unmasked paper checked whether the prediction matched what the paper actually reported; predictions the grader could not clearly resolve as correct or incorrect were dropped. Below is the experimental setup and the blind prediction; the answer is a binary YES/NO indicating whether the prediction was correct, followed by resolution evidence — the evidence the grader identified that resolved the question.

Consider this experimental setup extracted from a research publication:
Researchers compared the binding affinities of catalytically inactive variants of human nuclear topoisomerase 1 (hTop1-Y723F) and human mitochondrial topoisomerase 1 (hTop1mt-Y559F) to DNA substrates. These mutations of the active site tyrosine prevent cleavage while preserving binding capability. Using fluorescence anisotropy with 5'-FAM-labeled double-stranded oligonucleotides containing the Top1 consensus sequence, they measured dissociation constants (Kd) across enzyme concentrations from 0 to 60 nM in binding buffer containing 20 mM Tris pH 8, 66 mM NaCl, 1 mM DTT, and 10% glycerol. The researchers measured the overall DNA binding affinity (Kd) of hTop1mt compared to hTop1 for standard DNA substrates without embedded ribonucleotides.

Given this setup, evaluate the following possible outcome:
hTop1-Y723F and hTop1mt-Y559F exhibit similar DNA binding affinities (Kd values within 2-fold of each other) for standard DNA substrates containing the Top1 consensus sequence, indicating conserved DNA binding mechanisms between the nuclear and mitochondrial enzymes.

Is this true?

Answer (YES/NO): NO